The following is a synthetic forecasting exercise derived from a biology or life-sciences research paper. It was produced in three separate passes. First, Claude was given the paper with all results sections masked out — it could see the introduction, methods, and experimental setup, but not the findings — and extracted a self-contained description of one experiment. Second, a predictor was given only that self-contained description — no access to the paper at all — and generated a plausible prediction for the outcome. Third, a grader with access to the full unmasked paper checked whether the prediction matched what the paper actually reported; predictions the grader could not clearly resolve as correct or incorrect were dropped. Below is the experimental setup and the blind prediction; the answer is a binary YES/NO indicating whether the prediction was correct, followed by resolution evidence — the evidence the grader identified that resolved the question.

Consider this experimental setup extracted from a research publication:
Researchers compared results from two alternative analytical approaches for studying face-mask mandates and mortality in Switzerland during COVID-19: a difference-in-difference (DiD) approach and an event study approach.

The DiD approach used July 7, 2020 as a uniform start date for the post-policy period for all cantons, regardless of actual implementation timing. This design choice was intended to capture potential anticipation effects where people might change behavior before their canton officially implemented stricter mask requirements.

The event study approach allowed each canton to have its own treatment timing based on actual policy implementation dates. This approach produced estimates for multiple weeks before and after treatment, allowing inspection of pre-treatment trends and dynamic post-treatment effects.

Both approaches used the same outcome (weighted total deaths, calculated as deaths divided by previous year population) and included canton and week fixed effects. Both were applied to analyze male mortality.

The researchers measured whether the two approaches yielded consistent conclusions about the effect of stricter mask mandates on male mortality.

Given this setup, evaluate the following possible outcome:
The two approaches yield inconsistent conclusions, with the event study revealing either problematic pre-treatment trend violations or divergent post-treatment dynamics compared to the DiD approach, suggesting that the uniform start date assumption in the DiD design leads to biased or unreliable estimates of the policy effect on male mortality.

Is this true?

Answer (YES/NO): YES